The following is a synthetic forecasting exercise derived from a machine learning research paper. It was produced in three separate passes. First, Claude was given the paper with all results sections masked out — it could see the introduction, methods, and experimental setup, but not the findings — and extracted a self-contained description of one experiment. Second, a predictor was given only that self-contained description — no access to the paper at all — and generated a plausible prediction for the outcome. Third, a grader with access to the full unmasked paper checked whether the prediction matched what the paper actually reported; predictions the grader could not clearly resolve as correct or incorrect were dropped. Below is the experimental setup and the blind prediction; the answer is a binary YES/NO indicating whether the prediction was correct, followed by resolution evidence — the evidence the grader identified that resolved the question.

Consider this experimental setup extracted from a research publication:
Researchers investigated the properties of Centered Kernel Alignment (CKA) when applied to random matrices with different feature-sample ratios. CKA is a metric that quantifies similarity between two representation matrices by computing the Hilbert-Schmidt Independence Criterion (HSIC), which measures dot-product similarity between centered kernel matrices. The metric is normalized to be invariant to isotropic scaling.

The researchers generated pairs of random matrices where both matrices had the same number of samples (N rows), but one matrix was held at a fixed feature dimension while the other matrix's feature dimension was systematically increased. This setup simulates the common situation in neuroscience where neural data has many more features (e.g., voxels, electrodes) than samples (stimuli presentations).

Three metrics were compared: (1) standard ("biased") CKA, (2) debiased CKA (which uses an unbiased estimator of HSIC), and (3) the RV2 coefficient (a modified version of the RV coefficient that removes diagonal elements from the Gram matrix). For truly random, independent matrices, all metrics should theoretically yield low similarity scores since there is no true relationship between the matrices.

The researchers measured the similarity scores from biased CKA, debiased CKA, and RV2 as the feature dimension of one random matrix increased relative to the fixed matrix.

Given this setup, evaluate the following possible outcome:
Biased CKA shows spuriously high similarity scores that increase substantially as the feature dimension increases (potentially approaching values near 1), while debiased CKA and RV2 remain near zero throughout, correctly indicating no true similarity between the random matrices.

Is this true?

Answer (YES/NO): YES